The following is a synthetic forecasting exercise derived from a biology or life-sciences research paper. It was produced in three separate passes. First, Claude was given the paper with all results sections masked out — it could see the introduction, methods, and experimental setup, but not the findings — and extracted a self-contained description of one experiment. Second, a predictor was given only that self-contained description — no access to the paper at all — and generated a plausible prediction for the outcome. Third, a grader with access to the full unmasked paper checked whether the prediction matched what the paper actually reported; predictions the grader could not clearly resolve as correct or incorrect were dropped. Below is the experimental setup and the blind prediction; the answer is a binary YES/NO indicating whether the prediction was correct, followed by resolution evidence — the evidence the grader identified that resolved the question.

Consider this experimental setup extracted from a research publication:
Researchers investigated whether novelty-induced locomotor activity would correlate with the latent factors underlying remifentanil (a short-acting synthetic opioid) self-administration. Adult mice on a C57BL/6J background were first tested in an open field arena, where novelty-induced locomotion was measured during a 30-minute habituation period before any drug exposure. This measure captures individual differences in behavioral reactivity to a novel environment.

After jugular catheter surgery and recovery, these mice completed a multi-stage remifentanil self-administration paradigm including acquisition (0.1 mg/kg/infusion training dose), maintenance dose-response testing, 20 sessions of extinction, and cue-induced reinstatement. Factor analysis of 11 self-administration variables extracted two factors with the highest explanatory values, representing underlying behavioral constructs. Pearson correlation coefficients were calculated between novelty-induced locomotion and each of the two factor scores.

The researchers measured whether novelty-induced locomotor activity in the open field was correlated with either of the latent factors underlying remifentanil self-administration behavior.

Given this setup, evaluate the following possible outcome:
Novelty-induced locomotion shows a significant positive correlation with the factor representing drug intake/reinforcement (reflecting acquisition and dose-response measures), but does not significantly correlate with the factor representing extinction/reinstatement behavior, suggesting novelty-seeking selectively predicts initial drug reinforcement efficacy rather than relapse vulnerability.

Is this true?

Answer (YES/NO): NO